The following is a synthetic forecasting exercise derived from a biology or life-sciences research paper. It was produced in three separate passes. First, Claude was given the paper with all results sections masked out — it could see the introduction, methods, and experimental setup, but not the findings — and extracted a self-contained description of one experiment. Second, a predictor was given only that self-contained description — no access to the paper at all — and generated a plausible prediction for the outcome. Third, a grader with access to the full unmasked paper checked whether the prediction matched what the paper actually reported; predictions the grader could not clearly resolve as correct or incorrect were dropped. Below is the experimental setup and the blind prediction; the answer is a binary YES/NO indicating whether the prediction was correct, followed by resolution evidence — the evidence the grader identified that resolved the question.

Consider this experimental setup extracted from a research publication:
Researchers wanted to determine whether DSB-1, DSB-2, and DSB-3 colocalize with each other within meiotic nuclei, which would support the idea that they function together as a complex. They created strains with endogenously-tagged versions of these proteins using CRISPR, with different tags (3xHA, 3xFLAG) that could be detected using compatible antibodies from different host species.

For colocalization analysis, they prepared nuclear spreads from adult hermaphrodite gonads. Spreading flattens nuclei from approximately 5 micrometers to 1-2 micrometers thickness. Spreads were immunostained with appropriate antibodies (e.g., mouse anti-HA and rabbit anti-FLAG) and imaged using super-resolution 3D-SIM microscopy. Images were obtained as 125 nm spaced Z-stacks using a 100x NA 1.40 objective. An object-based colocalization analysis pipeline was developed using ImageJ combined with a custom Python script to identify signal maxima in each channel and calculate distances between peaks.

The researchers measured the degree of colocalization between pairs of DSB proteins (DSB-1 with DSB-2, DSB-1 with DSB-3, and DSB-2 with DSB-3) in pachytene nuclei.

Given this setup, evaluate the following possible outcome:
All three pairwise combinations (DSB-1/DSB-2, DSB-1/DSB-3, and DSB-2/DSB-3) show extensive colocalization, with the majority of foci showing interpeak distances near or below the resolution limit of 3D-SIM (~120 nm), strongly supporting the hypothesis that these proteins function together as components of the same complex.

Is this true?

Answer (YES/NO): NO